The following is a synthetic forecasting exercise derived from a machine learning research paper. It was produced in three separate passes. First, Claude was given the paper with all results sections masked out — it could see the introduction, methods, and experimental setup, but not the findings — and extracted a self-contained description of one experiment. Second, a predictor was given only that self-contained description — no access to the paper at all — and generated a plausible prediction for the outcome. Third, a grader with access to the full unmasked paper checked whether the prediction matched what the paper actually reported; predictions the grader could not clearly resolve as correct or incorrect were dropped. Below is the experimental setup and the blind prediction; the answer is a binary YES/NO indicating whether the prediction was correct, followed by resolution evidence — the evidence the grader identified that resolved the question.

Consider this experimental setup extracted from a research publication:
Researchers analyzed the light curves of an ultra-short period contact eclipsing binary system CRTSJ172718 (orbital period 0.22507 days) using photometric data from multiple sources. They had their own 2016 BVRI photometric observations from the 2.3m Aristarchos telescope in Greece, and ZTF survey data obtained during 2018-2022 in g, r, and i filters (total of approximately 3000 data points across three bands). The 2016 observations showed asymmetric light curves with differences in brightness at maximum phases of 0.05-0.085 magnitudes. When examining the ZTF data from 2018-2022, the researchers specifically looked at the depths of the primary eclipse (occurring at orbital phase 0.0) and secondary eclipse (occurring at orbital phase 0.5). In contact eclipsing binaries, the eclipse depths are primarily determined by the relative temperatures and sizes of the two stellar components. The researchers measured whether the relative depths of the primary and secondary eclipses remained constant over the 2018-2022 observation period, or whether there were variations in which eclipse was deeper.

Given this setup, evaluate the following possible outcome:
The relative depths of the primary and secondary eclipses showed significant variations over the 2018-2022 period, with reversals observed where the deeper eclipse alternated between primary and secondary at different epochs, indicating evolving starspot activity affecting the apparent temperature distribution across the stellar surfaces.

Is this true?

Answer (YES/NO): YES